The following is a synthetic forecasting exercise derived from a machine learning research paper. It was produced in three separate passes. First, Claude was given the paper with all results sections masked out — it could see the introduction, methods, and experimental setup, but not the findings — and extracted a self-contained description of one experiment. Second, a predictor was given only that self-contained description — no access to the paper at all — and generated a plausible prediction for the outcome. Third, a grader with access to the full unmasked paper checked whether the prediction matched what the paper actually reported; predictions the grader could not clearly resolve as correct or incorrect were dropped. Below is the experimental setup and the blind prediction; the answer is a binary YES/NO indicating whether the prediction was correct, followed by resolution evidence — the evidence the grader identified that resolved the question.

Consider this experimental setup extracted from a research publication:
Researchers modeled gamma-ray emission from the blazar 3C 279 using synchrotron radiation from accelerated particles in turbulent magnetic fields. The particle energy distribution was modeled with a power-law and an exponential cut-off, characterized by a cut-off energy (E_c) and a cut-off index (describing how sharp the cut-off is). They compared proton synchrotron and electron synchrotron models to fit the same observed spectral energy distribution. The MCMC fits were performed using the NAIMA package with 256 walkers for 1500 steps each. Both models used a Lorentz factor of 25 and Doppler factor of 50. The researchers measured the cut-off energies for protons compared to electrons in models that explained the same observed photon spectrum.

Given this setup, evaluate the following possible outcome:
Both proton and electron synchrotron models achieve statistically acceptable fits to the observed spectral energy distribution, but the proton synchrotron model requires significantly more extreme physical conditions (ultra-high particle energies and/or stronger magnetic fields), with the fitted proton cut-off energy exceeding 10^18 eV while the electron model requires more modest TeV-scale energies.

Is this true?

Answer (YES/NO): NO